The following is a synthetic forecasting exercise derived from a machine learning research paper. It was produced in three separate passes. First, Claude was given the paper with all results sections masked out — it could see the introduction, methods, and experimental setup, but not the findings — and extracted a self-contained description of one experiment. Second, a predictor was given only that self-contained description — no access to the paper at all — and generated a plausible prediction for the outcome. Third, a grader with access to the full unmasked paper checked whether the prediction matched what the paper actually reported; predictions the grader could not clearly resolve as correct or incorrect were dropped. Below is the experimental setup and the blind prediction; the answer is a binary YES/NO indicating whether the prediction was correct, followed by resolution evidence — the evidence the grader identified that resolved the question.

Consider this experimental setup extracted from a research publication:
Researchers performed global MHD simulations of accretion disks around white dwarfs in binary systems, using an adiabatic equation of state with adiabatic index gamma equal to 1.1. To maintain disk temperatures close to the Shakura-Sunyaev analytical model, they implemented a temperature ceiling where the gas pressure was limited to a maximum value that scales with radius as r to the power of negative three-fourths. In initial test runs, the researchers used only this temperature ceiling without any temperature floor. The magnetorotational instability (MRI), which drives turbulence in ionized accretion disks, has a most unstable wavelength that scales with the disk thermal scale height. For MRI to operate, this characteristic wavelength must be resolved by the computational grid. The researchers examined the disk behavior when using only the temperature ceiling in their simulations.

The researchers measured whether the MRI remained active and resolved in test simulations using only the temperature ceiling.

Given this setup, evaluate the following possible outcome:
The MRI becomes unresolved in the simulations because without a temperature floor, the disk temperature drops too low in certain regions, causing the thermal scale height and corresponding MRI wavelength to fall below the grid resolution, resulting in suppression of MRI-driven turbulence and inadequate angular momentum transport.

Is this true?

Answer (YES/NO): YES